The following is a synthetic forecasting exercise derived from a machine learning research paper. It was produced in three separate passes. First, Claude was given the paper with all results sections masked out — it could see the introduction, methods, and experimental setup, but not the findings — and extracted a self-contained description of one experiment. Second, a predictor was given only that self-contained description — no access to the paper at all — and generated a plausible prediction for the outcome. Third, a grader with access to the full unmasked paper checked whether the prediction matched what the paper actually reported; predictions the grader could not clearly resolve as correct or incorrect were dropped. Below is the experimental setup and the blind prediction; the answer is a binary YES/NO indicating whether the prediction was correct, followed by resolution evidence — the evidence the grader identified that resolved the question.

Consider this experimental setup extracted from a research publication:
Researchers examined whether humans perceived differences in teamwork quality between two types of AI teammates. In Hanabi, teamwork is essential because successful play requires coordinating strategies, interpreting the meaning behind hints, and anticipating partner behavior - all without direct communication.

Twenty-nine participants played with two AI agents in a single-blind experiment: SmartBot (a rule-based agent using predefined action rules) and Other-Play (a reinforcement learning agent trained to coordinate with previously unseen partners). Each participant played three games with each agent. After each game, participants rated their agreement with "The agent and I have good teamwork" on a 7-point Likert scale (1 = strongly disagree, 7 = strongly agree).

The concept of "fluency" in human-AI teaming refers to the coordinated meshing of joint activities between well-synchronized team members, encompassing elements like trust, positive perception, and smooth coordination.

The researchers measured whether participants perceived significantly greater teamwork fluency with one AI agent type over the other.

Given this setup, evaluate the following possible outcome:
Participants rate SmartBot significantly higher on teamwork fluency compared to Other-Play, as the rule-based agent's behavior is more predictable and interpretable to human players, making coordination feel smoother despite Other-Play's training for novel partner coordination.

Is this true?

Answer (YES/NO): YES